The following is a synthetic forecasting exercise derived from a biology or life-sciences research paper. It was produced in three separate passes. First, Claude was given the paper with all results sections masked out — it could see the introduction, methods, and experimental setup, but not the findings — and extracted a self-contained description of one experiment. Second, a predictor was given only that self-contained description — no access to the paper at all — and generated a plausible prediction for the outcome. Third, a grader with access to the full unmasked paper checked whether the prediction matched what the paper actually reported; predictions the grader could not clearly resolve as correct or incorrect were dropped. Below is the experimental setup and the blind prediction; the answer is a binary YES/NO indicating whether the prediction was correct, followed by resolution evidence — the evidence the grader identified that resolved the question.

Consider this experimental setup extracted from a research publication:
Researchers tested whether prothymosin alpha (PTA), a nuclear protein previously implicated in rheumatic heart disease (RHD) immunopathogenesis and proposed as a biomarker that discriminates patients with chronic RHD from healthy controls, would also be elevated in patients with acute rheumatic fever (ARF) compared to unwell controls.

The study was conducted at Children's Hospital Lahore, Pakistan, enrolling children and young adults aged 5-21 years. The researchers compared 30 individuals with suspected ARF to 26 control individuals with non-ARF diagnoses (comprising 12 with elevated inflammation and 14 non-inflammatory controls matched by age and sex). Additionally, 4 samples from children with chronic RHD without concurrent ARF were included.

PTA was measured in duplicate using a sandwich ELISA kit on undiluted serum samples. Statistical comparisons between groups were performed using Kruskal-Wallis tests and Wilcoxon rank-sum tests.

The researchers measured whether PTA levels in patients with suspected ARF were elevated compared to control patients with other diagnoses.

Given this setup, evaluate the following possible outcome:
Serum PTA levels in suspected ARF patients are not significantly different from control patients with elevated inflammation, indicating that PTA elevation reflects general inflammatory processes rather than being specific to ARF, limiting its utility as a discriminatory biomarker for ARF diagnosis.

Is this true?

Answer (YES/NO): NO